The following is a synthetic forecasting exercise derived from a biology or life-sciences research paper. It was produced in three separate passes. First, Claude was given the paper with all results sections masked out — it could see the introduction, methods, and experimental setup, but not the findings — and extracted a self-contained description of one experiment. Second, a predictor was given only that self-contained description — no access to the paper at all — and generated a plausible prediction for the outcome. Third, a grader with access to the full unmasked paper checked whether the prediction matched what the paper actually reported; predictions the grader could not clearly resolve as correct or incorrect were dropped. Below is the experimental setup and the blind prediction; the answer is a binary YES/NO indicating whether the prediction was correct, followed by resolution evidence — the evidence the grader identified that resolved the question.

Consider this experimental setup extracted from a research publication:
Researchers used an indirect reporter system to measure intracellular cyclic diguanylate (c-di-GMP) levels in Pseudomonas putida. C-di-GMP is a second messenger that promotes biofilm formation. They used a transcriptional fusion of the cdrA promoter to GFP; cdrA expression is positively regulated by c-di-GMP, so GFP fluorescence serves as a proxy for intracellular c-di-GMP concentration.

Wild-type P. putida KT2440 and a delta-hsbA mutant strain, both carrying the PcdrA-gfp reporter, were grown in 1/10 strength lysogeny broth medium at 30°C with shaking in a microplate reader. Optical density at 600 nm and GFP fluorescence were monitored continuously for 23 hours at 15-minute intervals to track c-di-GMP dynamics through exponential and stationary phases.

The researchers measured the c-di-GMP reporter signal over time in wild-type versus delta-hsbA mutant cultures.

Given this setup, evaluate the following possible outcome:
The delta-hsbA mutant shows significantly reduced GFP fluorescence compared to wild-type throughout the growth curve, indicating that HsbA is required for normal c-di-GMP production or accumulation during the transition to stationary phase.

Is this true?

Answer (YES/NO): NO